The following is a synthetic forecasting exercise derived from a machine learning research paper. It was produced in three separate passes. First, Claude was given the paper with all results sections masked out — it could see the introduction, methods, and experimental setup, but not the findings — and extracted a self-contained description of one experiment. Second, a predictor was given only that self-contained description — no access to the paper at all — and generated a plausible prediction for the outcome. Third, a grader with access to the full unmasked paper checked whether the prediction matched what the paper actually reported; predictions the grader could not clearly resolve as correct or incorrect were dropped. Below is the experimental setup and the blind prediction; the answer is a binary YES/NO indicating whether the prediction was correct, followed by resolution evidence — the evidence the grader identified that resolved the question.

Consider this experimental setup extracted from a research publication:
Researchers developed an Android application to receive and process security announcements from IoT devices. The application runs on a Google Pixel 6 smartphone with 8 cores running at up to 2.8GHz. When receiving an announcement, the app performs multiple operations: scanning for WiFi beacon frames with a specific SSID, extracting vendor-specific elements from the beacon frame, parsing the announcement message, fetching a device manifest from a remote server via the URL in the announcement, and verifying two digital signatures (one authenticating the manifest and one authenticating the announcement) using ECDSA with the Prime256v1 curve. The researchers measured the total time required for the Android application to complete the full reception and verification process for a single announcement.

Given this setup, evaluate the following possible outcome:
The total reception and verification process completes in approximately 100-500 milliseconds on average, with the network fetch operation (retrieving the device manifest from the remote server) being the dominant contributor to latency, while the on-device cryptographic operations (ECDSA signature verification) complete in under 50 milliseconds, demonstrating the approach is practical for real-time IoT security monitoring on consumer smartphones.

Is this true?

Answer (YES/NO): NO